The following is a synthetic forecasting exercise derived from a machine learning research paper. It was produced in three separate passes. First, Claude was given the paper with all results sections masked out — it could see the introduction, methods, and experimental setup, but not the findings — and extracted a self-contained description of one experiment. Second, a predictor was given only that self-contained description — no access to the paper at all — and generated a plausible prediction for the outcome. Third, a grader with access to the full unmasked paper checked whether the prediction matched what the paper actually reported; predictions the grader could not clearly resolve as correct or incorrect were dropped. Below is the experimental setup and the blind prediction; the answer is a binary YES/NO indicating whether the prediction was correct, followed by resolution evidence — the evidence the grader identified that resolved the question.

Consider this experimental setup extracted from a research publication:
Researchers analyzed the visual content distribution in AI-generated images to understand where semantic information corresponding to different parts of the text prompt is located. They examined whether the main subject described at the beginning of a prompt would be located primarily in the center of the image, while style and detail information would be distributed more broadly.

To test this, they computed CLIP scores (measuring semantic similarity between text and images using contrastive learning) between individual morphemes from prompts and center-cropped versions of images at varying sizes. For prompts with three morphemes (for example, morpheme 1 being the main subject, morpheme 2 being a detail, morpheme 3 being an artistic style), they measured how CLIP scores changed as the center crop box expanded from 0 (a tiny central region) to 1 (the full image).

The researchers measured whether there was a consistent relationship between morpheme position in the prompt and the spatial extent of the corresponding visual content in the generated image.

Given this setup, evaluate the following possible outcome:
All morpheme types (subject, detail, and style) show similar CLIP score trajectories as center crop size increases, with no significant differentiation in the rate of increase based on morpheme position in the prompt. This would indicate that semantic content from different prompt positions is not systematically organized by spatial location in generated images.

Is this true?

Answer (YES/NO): NO